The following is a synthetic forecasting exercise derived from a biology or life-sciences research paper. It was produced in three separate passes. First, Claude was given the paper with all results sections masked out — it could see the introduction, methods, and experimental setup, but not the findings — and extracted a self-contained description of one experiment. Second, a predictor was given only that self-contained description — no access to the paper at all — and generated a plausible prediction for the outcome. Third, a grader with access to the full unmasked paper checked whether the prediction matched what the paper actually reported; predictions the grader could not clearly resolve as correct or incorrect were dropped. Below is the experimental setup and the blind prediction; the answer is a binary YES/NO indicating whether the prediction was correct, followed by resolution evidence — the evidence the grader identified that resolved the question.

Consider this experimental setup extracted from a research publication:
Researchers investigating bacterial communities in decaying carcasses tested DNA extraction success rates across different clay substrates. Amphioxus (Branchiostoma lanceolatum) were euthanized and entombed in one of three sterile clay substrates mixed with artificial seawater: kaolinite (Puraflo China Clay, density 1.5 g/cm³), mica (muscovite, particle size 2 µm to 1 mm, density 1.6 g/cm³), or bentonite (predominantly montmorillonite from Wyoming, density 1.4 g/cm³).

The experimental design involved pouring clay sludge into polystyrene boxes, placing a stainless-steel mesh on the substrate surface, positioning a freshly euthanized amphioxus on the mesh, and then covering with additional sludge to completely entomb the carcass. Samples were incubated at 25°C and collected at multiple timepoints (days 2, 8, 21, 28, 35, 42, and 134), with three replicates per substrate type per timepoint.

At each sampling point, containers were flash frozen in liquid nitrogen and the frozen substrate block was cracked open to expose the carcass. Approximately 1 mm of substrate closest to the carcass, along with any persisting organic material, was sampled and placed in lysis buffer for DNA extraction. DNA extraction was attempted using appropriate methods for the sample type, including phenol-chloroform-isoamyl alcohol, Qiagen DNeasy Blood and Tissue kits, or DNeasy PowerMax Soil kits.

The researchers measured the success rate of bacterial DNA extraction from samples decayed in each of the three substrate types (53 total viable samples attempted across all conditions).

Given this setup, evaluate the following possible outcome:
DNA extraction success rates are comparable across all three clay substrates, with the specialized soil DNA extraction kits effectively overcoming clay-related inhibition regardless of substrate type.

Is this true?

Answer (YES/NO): NO